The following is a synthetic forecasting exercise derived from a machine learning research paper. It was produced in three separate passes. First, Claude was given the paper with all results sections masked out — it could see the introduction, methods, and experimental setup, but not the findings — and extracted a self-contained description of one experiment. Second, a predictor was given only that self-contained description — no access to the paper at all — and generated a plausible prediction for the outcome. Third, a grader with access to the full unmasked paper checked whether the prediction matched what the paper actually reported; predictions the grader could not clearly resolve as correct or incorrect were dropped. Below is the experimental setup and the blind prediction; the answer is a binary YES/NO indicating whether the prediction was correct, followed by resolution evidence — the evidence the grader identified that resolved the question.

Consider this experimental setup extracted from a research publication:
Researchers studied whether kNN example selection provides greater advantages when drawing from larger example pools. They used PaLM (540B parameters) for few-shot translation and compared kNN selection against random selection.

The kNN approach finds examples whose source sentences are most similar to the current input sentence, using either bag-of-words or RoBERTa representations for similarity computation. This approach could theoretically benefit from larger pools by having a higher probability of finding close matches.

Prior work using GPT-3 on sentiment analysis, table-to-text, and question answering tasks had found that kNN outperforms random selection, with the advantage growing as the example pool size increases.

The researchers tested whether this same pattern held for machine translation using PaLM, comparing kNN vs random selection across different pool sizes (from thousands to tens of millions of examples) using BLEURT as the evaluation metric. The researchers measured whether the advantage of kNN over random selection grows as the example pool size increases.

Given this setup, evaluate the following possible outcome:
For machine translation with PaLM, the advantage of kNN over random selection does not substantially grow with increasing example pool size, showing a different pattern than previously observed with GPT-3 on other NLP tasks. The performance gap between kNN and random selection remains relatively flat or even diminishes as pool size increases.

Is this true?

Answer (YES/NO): YES